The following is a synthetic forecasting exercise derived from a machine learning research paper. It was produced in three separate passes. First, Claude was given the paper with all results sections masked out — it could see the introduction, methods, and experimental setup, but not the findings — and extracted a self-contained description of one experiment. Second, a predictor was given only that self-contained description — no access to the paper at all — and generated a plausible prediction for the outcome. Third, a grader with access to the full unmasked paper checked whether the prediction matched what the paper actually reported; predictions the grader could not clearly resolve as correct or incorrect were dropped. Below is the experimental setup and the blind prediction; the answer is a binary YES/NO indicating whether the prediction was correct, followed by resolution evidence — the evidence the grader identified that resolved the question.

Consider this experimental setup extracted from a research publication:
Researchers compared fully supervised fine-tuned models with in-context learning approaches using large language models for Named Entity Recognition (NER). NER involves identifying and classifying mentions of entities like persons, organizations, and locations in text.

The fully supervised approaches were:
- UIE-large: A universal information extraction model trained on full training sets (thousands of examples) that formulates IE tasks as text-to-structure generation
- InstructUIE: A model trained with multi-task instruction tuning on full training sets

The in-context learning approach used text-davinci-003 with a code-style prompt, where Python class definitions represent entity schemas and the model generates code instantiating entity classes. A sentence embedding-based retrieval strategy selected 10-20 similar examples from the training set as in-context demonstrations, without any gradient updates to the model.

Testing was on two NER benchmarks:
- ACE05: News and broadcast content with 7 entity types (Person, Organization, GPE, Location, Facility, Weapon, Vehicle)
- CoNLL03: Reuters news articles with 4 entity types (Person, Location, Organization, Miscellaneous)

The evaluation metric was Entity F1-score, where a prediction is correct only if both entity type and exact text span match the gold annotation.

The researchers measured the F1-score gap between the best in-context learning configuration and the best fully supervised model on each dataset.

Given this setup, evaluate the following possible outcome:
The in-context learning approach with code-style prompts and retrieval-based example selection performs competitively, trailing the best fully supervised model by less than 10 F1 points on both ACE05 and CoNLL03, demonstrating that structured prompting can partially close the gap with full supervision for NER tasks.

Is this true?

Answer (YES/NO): NO